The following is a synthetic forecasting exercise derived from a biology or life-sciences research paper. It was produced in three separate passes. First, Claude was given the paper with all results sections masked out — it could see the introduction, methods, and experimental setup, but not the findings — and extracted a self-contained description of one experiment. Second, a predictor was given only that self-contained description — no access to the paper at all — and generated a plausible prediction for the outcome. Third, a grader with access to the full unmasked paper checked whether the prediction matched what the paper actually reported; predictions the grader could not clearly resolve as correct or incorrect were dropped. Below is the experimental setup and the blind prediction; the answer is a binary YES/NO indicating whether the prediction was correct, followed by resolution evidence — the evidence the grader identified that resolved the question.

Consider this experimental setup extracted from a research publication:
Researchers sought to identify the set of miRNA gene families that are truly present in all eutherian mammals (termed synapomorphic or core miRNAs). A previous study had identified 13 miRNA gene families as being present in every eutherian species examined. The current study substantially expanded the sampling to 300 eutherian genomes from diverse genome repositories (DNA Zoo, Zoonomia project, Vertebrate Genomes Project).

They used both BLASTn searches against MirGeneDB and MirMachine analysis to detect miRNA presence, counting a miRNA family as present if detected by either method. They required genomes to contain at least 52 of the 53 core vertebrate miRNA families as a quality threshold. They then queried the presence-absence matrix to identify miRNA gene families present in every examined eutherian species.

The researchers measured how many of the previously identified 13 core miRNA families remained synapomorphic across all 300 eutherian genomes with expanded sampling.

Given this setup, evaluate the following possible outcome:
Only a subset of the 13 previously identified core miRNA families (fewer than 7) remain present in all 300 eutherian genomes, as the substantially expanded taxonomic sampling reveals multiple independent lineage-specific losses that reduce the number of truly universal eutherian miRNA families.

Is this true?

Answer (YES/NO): YES